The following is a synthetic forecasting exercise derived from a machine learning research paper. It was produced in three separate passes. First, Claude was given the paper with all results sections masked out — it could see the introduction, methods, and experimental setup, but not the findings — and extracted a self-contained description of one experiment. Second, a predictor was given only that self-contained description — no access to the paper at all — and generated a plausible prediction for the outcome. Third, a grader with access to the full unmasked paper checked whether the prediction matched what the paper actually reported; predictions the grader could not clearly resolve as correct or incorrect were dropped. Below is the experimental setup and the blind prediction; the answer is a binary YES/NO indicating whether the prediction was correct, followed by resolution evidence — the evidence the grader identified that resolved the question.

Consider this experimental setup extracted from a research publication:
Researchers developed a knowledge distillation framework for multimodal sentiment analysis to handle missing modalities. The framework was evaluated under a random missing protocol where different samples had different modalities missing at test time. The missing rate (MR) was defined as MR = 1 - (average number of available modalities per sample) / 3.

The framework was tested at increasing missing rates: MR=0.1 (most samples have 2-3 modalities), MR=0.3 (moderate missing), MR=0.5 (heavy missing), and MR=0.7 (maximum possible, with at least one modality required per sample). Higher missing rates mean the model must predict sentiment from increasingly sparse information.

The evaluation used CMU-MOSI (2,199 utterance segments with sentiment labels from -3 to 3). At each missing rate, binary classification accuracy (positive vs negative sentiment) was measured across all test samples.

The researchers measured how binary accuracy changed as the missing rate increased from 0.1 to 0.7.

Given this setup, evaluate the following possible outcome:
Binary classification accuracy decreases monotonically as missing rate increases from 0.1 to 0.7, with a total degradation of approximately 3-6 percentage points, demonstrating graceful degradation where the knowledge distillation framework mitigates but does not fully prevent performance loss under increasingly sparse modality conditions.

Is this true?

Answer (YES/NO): NO